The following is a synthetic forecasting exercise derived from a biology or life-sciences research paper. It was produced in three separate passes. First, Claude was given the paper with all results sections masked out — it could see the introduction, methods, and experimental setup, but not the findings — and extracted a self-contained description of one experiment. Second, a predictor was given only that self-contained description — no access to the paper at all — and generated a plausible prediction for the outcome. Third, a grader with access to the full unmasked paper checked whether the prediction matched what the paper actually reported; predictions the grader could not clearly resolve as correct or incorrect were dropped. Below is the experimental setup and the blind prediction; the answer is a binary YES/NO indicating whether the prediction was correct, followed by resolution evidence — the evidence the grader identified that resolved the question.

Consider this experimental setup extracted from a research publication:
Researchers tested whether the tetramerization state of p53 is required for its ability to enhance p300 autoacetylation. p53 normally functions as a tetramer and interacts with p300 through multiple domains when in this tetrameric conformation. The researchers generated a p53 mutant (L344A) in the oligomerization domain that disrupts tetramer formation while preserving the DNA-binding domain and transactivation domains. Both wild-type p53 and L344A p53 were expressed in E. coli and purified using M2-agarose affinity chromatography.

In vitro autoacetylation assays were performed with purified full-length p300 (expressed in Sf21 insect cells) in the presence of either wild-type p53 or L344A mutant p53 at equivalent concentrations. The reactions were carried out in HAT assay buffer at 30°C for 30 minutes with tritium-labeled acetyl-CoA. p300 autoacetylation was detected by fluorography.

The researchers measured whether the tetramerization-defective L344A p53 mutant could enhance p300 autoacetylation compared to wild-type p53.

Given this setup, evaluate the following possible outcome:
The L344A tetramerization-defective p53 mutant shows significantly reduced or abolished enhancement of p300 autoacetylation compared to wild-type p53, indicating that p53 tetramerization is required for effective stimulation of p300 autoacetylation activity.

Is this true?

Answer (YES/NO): YES